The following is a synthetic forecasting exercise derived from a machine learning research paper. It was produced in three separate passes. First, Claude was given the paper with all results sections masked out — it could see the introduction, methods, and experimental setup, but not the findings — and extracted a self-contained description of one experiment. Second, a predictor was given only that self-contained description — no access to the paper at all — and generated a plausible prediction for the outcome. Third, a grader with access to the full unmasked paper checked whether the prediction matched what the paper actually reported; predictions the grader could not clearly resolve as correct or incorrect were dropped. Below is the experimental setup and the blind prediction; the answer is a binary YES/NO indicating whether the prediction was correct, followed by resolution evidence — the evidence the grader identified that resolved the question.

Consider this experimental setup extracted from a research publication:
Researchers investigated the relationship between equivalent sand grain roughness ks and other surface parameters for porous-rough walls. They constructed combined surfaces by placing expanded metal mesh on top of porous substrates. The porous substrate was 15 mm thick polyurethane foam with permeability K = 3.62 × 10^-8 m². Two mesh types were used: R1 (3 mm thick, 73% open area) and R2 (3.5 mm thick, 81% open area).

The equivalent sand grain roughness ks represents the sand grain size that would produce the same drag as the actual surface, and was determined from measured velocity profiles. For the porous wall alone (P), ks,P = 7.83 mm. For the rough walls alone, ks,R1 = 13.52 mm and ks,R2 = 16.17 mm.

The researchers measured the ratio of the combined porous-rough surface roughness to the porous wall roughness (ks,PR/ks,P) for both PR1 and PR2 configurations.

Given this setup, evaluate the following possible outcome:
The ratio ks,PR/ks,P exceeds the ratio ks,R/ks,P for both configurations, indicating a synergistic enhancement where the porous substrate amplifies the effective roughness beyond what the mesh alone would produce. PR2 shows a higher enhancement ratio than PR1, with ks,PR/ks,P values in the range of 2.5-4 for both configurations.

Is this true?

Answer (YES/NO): NO